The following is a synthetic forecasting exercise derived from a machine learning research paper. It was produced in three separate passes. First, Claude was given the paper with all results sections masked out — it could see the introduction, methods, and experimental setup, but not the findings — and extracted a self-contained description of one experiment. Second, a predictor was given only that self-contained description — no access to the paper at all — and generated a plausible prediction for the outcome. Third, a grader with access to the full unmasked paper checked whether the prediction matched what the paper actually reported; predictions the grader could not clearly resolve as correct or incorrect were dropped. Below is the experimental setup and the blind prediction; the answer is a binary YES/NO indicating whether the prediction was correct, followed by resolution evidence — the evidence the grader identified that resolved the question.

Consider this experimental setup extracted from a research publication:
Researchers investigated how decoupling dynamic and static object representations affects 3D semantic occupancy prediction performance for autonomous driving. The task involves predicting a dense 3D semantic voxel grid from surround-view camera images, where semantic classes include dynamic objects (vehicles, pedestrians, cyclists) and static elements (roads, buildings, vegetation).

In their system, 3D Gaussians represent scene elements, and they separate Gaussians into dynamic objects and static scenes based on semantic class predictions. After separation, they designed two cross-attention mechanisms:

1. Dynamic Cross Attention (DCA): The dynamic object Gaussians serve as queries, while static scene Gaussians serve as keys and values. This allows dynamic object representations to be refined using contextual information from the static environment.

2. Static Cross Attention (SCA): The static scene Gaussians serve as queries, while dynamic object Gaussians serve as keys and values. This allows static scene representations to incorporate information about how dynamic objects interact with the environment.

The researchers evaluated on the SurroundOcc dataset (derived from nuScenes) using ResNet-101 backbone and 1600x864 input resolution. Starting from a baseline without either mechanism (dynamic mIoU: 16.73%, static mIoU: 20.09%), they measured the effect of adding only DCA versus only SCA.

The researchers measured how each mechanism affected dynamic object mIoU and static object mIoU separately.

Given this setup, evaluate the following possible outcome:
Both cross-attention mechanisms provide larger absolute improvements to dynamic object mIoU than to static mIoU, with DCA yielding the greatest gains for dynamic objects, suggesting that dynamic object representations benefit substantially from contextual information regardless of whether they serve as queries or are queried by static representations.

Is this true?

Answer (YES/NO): NO